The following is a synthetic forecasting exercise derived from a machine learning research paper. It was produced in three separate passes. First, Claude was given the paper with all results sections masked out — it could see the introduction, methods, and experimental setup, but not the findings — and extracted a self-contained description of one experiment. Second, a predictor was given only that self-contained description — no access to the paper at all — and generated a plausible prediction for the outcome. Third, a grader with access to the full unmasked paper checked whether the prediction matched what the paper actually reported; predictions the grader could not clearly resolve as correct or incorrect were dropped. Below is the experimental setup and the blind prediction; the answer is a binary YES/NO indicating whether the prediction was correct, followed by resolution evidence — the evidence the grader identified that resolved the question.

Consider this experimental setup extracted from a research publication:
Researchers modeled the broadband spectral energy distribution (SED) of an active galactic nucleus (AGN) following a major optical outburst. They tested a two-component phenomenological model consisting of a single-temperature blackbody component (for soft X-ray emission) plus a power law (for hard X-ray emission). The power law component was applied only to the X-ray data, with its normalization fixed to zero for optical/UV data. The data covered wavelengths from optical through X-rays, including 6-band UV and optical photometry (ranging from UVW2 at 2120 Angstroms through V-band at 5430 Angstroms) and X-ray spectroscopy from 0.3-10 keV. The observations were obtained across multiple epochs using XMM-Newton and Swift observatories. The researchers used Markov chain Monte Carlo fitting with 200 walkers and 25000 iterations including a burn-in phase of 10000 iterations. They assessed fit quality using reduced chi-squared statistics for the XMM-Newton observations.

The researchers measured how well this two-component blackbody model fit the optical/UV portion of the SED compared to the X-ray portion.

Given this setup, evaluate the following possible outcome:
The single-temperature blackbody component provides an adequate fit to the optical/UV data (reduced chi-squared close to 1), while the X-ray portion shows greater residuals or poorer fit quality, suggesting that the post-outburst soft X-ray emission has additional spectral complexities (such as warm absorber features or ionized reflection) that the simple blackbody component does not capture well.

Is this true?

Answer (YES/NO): NO